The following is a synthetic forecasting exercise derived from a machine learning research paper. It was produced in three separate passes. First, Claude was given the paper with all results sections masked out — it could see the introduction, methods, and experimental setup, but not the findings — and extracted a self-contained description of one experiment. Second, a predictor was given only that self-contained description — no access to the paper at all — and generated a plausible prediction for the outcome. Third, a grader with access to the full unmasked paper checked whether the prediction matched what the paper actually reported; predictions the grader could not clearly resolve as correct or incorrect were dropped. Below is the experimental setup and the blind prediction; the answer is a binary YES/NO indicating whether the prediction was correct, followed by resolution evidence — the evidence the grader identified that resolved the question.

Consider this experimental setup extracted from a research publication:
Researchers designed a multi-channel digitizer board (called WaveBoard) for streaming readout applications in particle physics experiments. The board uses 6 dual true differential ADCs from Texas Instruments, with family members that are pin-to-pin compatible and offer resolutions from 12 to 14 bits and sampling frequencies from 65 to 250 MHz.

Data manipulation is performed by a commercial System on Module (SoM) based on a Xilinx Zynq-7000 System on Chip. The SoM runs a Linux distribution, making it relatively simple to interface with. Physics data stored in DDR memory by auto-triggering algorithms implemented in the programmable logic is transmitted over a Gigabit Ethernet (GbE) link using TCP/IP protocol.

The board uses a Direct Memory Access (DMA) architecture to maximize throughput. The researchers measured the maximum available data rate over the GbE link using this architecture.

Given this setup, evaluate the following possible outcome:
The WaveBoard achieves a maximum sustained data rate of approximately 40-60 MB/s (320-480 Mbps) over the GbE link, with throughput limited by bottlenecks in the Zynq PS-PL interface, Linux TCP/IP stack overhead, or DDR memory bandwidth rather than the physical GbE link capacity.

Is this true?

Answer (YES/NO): NO